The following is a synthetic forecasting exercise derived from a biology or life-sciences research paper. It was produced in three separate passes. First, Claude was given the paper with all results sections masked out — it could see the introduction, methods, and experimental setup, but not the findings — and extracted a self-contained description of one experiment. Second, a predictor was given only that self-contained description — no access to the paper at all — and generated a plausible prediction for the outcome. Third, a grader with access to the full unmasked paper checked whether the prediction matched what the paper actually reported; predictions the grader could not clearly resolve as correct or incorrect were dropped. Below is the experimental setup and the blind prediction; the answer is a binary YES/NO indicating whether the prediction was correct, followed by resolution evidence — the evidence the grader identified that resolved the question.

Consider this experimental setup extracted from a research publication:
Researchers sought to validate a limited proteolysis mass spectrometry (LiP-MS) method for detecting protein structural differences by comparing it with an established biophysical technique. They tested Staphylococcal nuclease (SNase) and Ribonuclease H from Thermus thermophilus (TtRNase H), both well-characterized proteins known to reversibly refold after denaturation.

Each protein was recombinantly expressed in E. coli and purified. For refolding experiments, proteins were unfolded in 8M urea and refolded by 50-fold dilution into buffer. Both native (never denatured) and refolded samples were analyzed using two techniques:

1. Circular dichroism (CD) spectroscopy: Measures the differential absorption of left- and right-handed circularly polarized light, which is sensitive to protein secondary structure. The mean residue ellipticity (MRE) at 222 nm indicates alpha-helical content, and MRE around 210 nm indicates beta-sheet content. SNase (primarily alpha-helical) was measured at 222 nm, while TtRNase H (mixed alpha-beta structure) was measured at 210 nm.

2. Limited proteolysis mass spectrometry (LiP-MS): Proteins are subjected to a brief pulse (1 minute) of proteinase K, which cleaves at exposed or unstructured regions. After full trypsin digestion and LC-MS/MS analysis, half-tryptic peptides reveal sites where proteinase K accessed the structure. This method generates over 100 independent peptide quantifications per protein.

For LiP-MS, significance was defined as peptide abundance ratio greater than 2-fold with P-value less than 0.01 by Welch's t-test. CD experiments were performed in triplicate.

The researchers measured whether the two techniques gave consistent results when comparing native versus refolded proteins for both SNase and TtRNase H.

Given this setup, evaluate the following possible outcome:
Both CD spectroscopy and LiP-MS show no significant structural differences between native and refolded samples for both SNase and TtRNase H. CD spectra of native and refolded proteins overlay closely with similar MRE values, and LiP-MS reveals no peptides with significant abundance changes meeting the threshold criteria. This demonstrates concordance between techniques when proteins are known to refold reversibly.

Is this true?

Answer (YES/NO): YES